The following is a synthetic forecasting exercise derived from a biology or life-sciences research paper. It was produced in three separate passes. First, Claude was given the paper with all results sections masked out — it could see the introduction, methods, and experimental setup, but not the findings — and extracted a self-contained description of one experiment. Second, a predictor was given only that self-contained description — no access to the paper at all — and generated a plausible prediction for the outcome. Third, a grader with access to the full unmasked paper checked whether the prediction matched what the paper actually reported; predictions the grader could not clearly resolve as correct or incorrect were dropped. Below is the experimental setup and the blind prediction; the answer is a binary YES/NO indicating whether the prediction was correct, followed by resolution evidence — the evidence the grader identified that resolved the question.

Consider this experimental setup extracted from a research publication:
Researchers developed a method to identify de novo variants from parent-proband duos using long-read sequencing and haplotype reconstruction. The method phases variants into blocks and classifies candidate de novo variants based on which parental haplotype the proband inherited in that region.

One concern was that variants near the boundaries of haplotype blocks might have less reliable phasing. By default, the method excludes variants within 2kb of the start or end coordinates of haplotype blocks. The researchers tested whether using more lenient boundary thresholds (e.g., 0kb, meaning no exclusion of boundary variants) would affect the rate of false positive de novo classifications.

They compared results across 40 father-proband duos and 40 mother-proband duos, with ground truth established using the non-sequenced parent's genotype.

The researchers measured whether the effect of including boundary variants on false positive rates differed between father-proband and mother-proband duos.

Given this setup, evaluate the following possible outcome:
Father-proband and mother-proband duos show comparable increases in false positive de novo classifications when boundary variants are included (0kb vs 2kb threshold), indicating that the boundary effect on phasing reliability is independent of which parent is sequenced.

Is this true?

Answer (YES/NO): NO